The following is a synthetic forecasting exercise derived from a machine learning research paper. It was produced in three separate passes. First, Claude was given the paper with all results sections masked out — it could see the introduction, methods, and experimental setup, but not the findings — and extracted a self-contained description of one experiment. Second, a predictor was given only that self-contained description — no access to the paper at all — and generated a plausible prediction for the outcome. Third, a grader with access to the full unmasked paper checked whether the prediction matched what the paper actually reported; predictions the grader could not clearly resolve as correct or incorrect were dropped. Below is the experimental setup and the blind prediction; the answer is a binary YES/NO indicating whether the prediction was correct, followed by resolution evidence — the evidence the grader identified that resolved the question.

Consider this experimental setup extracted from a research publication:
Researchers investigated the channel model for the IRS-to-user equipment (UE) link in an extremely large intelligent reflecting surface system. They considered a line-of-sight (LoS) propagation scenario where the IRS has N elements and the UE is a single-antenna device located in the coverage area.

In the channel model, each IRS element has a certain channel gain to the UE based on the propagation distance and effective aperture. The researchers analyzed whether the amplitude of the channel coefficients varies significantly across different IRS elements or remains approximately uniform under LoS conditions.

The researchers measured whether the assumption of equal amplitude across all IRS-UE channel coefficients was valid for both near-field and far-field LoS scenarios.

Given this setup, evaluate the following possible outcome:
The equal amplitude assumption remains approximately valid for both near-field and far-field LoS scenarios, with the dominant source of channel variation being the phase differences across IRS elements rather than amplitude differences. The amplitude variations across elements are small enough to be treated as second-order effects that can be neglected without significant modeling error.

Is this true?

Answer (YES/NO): YES